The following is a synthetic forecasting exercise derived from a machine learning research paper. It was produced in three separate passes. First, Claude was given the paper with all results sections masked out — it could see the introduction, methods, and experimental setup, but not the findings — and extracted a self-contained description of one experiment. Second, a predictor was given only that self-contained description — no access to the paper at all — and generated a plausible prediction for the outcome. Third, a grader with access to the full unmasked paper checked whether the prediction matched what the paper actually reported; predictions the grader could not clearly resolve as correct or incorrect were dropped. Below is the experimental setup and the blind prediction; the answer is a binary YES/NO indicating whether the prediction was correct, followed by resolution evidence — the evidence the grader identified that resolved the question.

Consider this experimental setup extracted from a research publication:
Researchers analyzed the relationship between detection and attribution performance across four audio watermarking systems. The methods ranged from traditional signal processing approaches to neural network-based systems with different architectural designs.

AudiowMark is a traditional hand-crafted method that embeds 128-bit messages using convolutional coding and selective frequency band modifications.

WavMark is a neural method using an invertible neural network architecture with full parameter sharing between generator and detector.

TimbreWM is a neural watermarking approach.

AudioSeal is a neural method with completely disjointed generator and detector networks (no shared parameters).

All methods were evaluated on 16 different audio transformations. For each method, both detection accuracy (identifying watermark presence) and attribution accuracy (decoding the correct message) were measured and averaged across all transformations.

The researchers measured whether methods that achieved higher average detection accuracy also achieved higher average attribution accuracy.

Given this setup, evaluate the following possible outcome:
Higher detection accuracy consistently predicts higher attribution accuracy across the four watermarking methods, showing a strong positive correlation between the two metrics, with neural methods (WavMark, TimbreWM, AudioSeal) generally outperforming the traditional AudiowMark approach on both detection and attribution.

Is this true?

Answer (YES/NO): NO